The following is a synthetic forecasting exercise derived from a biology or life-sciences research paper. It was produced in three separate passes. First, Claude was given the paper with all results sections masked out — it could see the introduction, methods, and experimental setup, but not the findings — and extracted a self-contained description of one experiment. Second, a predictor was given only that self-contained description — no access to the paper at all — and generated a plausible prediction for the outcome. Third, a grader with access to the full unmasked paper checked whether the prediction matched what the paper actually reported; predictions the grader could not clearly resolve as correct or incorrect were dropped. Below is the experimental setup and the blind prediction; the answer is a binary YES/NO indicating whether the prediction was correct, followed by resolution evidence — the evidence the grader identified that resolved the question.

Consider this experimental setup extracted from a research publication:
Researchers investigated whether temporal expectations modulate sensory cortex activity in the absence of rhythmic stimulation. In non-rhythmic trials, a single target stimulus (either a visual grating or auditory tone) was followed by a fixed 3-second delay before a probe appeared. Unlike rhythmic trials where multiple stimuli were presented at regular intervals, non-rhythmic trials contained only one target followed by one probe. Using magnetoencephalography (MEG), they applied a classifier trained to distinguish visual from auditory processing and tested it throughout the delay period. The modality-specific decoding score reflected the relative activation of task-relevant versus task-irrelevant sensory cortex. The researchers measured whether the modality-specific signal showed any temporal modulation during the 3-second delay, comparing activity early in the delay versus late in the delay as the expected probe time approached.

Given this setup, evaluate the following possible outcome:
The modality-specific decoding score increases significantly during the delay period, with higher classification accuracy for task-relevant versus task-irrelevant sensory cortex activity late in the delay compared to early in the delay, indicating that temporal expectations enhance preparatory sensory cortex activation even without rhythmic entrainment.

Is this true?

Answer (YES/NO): YES